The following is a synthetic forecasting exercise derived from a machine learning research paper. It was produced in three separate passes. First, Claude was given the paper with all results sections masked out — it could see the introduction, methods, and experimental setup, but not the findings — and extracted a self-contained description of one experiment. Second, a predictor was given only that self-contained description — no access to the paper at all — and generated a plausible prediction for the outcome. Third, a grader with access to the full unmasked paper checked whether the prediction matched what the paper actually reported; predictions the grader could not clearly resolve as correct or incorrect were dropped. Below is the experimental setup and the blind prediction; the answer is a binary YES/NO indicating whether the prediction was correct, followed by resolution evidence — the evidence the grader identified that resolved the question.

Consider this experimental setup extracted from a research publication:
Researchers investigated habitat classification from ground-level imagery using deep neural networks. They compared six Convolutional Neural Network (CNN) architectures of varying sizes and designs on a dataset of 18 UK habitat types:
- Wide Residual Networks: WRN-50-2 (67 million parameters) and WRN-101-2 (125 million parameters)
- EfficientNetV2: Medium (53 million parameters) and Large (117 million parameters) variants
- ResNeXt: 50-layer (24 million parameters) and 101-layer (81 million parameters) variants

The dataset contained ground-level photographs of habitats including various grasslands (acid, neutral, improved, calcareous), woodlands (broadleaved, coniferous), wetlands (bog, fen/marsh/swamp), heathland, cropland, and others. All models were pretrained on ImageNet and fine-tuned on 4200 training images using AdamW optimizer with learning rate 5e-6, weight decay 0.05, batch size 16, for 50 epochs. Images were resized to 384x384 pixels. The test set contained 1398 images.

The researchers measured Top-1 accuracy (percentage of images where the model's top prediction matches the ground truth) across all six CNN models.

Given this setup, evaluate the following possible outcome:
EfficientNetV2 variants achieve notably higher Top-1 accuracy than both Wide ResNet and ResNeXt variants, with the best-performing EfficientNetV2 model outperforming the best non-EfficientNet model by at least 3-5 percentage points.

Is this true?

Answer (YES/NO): NO